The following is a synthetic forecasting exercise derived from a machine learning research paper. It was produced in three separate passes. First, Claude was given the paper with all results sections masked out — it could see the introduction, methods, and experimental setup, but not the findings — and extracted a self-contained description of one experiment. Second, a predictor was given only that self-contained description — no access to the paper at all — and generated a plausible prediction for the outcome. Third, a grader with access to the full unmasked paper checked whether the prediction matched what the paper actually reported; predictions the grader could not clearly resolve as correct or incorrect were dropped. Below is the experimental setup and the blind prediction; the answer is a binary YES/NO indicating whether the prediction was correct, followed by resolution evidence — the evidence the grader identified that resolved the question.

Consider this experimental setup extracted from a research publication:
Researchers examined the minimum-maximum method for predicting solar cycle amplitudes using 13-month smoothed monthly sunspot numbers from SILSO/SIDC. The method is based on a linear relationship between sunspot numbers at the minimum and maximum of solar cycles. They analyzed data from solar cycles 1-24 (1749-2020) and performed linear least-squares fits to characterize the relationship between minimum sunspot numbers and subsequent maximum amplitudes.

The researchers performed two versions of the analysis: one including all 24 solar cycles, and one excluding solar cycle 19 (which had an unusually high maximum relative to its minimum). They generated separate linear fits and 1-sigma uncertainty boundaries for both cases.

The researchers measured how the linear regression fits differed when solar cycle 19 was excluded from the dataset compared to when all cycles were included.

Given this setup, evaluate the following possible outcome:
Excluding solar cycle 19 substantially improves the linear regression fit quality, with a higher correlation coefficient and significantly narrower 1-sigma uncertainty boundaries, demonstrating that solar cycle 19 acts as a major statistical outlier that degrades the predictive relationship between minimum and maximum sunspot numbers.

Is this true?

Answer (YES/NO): NO